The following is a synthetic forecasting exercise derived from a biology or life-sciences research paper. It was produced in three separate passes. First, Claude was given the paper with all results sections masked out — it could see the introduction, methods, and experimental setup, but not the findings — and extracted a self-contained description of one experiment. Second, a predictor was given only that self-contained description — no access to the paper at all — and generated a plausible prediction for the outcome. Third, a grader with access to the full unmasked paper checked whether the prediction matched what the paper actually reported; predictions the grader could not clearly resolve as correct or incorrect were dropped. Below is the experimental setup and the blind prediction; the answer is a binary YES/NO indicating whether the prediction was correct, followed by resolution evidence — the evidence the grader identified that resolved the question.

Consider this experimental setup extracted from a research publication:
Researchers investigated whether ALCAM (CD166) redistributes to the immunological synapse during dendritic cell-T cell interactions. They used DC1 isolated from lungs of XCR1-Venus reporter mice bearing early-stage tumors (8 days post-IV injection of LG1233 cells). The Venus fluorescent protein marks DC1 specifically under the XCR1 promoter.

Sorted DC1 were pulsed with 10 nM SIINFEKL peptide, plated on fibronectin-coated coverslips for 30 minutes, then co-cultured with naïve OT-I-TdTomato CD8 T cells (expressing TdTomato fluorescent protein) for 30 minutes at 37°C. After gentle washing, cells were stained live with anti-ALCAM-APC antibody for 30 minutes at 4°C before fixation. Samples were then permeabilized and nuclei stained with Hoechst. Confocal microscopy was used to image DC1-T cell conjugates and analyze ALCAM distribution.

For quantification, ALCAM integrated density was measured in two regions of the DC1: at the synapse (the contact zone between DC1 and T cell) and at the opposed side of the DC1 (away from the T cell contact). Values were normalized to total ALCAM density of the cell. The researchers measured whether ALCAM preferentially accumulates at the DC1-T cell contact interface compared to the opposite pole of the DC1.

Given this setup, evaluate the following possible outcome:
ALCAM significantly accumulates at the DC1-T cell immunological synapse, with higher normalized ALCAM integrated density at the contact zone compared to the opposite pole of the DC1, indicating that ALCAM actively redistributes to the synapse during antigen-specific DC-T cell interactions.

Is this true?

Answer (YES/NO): YES